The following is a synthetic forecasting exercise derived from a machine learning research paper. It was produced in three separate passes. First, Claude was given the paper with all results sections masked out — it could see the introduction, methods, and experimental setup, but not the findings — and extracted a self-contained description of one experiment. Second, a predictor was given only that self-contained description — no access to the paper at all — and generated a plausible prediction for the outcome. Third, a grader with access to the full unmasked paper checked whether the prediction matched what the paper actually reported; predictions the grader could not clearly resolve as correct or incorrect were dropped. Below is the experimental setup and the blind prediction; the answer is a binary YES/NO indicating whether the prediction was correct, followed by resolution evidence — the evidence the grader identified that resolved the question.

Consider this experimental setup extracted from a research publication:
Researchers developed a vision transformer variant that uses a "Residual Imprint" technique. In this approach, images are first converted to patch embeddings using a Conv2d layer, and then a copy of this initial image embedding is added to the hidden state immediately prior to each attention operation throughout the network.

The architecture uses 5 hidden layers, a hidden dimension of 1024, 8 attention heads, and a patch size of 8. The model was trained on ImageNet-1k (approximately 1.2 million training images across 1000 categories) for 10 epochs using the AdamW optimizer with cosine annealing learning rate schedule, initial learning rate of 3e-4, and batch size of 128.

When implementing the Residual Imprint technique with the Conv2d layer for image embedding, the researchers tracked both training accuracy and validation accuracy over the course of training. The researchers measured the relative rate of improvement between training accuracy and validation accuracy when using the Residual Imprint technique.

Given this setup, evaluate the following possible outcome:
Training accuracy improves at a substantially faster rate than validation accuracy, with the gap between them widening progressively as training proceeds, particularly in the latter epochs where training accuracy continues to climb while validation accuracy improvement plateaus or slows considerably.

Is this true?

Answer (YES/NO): NO